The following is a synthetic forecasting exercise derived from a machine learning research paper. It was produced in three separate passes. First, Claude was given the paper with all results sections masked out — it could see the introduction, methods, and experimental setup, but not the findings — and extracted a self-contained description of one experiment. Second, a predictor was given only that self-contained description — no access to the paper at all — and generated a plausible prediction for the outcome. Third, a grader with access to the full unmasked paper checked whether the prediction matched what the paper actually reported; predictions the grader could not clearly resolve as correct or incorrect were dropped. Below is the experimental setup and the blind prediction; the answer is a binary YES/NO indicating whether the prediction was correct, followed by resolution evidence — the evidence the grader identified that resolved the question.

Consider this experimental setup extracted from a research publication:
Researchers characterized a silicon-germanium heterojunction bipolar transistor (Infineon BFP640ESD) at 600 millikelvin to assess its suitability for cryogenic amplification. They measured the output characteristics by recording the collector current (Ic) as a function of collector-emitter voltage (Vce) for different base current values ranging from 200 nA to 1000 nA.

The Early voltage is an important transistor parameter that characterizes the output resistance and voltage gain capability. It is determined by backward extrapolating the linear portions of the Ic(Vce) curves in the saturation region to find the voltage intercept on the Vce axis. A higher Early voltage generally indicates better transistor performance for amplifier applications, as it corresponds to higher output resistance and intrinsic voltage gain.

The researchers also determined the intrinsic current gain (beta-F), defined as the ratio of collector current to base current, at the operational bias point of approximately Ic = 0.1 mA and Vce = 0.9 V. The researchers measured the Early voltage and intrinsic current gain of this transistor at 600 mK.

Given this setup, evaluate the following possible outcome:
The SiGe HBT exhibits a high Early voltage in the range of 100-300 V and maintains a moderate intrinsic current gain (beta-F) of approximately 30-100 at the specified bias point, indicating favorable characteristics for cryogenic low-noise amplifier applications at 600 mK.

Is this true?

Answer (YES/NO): NO